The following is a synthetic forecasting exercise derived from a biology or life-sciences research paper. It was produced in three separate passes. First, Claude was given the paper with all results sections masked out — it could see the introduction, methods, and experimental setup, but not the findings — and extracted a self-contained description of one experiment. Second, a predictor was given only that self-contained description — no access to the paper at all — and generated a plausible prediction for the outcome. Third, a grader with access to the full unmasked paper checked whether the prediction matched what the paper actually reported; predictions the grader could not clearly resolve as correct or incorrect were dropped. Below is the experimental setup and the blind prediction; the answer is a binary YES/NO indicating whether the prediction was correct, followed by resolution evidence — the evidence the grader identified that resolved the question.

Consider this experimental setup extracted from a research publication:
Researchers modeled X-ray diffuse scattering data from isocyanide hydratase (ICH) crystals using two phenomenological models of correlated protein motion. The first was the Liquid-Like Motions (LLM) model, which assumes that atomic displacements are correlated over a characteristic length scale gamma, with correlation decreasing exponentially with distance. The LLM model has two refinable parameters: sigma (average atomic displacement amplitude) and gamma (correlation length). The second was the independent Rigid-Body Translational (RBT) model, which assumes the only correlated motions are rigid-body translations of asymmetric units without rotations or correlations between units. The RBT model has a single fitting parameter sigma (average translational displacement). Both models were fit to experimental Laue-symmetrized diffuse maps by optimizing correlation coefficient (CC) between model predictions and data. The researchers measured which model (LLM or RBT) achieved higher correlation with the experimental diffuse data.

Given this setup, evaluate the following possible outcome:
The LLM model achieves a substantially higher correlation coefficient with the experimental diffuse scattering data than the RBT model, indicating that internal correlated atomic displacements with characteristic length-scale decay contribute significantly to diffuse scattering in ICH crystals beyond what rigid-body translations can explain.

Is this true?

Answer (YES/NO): YES